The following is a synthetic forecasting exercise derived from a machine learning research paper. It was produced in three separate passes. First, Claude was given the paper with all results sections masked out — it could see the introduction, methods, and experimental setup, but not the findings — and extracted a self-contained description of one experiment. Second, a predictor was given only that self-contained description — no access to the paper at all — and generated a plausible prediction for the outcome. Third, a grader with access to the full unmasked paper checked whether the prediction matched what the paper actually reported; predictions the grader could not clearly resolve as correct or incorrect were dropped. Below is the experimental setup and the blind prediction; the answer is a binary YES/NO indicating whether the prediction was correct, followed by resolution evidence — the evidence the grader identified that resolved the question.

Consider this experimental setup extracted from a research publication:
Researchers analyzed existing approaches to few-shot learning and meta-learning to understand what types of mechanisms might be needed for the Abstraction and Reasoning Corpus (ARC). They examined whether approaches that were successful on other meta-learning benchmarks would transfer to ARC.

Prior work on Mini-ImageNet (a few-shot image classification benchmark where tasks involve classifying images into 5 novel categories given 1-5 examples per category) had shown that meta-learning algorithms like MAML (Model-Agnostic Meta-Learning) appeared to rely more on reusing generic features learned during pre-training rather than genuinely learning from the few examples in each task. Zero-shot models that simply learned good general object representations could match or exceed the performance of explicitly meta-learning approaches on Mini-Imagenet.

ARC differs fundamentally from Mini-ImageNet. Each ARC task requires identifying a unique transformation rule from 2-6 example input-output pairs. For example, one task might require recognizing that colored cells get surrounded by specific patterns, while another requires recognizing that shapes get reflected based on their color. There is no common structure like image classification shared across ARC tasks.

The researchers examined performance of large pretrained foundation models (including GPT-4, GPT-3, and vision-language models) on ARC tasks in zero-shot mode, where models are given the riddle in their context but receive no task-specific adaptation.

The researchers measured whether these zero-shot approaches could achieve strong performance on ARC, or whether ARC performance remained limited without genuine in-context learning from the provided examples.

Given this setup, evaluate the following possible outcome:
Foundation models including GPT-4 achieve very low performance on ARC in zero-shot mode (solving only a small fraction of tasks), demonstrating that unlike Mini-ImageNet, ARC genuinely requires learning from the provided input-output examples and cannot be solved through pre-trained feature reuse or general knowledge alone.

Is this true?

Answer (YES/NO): YES